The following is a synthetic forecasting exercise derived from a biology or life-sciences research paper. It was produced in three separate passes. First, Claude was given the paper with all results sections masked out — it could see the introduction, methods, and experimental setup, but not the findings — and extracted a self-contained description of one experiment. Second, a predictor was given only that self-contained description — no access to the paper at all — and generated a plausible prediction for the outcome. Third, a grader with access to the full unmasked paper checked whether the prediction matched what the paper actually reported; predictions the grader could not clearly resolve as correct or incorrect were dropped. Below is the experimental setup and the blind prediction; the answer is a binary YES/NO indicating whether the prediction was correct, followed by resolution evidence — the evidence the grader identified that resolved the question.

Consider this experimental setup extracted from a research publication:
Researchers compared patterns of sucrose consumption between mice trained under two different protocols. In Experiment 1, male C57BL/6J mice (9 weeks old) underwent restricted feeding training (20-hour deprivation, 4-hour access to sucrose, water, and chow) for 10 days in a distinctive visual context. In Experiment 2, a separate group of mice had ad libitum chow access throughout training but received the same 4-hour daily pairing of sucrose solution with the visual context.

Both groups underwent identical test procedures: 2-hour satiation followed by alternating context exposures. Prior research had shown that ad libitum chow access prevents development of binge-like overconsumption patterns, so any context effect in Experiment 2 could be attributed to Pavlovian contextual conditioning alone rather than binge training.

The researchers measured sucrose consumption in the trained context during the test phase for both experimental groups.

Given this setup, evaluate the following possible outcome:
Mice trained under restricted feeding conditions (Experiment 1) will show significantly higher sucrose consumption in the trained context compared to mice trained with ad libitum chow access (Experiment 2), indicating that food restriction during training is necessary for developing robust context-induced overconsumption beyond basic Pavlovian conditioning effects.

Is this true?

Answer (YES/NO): YES